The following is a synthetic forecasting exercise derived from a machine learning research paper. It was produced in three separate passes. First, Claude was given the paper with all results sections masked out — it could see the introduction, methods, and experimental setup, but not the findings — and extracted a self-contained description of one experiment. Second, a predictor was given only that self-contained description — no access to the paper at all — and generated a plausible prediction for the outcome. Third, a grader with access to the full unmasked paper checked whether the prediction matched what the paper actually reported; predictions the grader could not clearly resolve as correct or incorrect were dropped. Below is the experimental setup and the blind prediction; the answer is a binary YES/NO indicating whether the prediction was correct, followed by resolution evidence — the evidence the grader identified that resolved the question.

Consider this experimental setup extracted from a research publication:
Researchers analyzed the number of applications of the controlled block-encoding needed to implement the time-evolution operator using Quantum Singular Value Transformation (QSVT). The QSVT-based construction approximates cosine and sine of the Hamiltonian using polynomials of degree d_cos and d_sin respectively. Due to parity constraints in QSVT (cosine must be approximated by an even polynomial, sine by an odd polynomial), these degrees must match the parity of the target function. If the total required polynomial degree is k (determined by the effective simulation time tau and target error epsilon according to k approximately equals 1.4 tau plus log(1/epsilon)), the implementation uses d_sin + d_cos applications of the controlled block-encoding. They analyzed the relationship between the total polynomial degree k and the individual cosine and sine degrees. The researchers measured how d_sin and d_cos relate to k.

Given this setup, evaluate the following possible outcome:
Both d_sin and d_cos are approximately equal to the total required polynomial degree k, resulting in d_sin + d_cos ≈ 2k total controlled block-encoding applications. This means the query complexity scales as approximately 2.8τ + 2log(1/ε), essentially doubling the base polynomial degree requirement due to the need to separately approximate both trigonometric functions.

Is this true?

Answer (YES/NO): NO